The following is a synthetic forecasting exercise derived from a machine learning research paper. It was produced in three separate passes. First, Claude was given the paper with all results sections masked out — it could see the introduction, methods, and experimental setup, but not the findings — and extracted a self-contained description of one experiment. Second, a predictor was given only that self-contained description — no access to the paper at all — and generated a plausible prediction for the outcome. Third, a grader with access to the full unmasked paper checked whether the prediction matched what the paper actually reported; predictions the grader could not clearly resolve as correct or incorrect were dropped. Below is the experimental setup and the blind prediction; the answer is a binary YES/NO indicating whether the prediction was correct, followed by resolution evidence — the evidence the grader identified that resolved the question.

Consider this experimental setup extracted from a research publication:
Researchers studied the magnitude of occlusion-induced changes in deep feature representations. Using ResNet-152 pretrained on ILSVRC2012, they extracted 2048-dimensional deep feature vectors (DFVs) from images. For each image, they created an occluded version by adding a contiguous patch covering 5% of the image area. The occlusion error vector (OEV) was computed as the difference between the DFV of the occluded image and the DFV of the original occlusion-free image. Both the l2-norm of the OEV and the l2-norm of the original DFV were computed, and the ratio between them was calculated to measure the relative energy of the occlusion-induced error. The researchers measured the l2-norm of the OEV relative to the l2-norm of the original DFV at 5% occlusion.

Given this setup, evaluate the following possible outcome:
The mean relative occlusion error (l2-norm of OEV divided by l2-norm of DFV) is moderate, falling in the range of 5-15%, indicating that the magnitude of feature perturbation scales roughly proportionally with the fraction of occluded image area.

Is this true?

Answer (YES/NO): NO